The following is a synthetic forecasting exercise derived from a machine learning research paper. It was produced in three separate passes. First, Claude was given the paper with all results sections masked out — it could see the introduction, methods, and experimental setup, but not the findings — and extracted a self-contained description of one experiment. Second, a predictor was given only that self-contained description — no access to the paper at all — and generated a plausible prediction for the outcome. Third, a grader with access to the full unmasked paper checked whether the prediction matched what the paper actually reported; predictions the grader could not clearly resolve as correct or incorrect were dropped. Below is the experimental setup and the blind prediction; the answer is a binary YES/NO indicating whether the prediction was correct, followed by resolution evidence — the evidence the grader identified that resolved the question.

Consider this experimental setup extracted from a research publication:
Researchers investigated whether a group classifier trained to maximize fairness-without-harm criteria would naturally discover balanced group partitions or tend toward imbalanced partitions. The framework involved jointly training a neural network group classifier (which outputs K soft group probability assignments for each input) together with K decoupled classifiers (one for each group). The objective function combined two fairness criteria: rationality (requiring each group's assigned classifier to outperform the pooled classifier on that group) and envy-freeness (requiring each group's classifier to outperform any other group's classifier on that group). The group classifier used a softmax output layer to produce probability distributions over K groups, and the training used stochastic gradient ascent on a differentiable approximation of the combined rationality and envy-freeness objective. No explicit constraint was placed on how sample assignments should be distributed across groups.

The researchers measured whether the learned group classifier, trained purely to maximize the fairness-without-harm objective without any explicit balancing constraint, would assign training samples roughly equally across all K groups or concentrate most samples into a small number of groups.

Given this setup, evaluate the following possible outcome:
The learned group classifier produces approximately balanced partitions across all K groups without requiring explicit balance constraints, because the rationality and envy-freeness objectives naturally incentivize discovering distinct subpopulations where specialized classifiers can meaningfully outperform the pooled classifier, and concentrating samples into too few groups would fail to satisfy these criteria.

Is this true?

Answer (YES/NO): NO